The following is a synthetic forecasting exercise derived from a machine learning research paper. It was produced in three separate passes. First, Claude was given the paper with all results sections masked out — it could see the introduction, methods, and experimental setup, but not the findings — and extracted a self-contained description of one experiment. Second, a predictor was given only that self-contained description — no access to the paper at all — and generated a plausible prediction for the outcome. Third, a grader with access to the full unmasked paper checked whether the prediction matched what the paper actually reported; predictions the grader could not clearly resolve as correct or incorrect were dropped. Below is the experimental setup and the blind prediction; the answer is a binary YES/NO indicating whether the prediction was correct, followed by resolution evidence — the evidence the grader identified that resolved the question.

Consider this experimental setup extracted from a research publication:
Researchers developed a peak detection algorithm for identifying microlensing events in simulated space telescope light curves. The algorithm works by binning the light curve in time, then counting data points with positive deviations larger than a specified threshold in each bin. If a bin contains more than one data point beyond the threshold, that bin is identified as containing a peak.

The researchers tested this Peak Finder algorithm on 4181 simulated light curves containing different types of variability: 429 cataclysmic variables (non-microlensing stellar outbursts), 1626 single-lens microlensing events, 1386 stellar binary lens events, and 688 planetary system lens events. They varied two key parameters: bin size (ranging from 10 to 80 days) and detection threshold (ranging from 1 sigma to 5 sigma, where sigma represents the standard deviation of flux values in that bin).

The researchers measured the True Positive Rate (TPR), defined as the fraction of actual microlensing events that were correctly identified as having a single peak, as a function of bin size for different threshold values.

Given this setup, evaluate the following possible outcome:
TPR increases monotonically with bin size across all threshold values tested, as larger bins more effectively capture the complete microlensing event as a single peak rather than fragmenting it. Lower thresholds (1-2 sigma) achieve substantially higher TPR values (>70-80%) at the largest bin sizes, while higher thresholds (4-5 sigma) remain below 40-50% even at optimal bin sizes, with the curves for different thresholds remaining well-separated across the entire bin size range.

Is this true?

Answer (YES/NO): NO